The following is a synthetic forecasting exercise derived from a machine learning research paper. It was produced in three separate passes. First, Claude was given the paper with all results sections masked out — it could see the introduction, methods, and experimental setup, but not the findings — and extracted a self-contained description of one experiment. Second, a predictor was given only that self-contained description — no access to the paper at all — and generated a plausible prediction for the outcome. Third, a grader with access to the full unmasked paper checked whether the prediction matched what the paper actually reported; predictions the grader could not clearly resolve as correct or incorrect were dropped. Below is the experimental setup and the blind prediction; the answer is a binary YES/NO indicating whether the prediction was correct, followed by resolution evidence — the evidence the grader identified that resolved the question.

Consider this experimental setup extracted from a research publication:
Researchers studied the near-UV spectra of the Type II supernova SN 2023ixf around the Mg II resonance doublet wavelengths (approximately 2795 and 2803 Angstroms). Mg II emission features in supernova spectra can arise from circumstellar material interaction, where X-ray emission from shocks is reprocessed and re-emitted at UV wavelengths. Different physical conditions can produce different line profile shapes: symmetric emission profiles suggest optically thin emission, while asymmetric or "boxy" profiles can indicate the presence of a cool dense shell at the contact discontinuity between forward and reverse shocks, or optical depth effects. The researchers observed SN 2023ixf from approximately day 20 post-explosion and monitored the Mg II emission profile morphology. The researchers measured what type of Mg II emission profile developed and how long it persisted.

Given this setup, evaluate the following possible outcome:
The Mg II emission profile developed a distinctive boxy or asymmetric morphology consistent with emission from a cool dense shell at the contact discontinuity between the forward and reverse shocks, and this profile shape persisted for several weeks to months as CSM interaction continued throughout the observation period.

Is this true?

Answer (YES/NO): YES